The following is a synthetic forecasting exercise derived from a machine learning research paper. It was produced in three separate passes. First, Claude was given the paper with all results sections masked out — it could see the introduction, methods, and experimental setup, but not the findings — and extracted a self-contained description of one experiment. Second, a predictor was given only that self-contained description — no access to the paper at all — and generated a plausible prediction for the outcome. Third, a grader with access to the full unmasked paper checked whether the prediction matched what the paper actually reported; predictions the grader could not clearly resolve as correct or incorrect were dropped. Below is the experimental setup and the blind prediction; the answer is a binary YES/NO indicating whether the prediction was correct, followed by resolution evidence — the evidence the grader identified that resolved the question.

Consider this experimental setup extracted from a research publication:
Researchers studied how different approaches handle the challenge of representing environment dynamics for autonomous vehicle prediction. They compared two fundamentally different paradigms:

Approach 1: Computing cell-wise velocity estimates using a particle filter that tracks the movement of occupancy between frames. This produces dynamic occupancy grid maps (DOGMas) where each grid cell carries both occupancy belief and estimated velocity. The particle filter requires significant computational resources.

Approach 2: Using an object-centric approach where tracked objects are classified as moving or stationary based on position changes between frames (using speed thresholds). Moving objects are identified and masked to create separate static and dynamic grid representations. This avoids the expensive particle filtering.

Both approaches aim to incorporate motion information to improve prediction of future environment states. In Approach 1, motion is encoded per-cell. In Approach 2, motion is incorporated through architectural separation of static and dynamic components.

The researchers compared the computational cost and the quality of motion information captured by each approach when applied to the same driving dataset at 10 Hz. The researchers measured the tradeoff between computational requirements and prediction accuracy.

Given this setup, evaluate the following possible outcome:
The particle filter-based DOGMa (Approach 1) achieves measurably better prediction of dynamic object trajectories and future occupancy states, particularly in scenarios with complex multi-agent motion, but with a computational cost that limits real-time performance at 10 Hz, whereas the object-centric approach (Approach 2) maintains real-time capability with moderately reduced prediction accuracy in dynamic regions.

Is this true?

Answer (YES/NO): NO